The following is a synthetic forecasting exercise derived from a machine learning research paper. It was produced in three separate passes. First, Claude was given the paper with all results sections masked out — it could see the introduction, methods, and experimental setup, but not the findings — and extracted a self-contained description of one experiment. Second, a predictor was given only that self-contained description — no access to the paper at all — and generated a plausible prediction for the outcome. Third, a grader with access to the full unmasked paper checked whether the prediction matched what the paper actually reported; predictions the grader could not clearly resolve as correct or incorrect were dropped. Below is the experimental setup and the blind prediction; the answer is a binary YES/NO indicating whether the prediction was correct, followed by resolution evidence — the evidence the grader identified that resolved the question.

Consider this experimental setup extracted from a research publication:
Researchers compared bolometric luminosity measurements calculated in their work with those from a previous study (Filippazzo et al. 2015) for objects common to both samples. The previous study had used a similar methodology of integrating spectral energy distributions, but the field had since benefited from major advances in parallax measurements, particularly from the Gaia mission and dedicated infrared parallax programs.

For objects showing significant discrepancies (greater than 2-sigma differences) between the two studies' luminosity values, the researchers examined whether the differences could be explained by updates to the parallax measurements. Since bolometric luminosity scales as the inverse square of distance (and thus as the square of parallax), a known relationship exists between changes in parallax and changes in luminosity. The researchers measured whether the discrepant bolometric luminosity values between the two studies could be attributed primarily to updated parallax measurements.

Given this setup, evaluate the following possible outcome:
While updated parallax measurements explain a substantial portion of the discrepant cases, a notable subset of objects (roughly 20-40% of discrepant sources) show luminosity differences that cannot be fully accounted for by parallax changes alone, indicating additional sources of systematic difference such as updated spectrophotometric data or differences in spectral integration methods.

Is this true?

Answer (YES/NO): YES